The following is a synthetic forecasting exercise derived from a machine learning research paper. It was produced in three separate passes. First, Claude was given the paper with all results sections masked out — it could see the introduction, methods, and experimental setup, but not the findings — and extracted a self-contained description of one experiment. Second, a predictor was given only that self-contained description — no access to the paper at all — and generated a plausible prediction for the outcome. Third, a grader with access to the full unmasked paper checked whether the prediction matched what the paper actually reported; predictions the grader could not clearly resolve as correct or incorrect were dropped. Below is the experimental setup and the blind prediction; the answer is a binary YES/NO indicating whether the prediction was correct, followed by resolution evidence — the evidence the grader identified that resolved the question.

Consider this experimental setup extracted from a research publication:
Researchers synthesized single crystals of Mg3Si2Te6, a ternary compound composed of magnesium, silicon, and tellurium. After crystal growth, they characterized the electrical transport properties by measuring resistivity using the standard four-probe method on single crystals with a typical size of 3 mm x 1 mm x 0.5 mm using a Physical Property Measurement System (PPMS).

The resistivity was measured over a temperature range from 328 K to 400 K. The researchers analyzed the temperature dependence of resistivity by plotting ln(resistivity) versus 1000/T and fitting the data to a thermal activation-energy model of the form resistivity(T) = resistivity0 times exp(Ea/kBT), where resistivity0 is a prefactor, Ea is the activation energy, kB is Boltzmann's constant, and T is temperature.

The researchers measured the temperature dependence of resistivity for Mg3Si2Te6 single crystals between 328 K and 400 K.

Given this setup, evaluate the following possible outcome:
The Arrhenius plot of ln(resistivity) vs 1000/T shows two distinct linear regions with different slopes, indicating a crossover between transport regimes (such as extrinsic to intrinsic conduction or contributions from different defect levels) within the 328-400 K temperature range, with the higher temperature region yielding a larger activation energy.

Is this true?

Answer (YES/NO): NO